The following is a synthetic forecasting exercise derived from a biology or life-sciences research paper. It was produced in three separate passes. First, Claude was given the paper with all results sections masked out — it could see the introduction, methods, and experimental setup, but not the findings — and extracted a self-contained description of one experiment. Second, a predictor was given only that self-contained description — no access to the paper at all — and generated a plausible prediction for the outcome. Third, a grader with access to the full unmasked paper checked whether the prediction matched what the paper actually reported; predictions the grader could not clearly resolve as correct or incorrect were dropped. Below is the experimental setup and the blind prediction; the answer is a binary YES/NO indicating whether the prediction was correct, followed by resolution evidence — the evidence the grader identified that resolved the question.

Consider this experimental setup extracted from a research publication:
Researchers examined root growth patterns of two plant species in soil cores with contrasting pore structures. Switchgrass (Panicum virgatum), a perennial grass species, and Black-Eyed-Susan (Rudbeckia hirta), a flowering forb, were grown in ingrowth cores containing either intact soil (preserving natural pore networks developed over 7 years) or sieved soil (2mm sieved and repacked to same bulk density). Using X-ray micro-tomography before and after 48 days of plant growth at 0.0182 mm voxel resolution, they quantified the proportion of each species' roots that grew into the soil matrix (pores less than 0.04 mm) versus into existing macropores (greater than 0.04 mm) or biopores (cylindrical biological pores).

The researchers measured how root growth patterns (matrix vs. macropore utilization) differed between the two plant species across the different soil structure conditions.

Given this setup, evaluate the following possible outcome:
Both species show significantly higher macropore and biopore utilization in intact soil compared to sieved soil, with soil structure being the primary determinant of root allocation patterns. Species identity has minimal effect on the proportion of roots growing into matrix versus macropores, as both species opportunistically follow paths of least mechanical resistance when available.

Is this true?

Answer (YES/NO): NO